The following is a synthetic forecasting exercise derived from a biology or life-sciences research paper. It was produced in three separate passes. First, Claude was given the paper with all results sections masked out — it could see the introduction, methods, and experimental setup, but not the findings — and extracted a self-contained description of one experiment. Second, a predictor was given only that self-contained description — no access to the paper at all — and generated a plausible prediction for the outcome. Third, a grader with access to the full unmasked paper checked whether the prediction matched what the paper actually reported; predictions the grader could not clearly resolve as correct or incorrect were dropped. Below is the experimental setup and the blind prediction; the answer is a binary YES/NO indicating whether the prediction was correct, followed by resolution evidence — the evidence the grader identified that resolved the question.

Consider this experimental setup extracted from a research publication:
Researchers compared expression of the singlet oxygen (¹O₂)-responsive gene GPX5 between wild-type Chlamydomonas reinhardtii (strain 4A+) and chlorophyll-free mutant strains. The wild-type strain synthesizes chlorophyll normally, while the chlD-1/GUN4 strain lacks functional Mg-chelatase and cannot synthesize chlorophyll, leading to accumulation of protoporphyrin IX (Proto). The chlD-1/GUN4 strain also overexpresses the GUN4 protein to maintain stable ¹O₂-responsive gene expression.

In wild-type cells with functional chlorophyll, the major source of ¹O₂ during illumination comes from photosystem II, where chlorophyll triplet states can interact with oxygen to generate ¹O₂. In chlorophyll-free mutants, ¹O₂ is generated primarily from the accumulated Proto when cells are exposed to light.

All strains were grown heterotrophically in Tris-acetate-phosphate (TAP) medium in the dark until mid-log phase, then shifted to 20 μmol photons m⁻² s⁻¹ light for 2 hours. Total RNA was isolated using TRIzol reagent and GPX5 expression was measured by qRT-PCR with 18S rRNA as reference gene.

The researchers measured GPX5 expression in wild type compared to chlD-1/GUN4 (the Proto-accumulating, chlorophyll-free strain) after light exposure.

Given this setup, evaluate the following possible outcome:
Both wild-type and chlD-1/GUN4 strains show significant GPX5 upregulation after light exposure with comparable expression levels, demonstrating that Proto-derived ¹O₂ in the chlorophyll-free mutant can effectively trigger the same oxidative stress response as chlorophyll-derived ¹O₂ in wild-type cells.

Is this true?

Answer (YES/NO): NO